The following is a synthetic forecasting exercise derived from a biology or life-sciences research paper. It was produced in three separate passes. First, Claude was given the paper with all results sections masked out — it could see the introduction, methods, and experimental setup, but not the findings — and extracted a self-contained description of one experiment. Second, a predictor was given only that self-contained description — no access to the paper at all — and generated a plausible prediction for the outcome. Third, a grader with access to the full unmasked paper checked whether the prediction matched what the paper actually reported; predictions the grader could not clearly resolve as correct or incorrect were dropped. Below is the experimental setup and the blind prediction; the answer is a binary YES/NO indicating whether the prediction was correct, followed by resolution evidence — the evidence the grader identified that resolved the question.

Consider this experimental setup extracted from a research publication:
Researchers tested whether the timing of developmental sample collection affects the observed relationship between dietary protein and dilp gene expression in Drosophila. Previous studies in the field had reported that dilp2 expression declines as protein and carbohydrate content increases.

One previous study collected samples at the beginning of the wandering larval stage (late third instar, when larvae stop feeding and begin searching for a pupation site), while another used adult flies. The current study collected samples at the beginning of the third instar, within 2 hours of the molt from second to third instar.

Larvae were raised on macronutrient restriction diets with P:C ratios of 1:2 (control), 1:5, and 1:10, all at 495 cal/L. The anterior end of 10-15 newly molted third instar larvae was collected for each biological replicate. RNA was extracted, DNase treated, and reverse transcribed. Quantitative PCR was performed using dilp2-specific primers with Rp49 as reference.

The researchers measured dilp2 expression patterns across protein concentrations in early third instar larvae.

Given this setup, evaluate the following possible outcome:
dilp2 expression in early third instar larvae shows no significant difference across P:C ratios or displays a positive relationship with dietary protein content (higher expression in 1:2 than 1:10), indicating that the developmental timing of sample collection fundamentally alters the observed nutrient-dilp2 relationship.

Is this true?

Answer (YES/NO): YES